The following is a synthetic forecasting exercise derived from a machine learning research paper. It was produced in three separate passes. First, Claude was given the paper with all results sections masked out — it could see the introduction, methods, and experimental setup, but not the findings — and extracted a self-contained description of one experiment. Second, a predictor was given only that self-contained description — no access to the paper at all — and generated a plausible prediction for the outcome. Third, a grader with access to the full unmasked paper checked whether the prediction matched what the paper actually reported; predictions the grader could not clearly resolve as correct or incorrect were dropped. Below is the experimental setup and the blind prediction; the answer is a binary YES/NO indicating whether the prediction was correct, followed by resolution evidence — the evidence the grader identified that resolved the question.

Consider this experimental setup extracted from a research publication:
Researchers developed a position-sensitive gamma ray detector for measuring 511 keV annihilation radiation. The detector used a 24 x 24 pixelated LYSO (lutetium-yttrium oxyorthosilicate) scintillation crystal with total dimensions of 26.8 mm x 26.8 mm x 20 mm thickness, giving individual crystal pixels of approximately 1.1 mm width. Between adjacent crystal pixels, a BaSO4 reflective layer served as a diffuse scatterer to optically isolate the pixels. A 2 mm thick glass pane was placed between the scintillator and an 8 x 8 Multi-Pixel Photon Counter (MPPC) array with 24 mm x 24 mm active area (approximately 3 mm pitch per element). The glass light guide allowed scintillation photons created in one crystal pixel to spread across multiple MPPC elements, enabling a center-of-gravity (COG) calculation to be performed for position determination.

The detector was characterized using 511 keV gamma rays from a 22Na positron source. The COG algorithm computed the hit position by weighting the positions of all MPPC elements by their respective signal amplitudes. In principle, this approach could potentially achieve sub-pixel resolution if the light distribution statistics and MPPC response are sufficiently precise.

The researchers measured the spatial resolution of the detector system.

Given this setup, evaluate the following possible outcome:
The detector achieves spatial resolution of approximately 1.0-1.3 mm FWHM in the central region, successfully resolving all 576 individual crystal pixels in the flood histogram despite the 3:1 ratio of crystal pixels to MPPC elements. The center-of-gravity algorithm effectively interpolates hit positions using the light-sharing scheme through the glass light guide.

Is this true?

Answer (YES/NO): YES